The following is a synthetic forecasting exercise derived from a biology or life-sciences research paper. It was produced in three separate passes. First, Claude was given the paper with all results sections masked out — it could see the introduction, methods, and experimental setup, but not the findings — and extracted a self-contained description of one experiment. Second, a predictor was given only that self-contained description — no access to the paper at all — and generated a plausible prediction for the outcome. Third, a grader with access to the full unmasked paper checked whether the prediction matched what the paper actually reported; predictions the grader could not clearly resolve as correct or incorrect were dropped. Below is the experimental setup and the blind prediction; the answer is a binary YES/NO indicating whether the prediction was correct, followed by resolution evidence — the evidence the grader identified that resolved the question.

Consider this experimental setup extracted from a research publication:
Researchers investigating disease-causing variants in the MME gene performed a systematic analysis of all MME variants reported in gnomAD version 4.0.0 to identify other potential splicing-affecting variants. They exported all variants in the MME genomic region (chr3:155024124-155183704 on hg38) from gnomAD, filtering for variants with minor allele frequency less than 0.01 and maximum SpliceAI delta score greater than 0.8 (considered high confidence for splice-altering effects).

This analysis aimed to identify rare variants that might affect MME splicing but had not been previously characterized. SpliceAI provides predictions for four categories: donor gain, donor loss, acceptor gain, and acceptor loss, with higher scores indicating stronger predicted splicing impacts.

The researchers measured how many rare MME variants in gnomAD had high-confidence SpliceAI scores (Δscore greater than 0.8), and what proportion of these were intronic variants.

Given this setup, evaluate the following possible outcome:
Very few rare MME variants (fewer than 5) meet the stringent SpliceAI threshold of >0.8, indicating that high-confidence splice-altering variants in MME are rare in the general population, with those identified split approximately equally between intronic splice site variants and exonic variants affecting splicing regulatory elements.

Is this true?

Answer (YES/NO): NO